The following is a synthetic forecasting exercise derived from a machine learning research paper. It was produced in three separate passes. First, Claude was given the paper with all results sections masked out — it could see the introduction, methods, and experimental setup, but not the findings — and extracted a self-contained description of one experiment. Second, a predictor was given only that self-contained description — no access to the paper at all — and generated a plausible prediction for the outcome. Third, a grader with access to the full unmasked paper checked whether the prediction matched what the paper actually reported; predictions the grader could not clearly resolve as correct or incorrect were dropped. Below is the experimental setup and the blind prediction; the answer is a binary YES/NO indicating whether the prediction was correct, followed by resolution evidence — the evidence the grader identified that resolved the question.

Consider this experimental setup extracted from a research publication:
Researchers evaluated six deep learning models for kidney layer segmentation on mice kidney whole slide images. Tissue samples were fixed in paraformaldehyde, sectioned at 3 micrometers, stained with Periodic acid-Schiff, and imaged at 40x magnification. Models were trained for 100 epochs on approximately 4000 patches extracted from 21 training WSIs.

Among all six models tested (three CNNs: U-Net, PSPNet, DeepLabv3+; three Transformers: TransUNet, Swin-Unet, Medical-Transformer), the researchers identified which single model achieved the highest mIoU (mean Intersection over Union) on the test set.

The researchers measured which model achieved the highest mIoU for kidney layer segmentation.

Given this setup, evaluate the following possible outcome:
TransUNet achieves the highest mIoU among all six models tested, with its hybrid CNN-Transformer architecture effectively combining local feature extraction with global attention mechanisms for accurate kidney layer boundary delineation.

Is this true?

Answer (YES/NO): NO